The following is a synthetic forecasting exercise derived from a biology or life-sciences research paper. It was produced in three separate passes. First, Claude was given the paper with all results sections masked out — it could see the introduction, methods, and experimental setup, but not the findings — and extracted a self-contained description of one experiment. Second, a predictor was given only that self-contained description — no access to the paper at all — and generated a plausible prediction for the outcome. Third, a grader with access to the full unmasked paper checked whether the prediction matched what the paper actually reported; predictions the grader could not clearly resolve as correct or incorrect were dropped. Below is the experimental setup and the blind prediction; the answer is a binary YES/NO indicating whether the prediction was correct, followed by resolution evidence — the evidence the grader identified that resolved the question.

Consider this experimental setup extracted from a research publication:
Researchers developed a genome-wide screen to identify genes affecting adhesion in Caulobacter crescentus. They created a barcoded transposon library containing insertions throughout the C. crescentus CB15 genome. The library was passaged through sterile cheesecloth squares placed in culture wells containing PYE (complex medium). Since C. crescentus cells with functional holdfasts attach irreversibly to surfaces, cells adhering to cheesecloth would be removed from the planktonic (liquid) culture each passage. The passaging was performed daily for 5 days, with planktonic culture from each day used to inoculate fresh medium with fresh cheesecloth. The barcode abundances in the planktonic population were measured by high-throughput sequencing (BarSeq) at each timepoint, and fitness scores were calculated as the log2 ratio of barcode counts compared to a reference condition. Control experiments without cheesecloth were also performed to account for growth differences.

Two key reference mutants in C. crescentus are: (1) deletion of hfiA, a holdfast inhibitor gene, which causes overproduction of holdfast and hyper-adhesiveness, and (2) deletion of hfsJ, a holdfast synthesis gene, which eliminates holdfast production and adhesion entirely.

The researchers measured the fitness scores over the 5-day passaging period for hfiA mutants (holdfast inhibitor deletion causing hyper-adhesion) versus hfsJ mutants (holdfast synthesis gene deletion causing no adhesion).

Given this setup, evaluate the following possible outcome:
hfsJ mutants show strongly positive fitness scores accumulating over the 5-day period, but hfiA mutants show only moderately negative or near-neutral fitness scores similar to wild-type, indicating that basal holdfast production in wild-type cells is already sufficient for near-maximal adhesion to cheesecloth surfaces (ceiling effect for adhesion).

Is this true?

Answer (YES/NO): NO